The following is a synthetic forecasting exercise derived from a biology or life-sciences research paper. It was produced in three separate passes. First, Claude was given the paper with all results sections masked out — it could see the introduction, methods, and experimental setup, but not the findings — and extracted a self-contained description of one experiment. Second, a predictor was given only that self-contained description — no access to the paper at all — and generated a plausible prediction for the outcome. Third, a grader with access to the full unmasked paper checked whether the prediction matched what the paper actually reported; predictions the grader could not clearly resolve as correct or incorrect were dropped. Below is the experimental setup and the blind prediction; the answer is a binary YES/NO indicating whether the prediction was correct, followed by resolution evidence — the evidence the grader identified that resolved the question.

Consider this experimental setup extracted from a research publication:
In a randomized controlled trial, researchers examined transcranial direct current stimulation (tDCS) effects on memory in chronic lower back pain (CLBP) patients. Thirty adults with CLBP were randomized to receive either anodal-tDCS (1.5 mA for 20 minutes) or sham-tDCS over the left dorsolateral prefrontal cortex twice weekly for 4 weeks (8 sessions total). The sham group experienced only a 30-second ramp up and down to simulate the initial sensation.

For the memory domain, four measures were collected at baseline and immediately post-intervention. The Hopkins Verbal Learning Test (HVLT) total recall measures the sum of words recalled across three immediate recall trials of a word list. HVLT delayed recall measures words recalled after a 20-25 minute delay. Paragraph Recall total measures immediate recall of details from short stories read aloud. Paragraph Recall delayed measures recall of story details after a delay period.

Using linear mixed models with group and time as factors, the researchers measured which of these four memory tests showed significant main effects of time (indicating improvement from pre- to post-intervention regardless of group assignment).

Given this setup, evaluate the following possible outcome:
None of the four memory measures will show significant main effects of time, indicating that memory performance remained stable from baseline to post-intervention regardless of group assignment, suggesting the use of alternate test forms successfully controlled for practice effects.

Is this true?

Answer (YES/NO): NO